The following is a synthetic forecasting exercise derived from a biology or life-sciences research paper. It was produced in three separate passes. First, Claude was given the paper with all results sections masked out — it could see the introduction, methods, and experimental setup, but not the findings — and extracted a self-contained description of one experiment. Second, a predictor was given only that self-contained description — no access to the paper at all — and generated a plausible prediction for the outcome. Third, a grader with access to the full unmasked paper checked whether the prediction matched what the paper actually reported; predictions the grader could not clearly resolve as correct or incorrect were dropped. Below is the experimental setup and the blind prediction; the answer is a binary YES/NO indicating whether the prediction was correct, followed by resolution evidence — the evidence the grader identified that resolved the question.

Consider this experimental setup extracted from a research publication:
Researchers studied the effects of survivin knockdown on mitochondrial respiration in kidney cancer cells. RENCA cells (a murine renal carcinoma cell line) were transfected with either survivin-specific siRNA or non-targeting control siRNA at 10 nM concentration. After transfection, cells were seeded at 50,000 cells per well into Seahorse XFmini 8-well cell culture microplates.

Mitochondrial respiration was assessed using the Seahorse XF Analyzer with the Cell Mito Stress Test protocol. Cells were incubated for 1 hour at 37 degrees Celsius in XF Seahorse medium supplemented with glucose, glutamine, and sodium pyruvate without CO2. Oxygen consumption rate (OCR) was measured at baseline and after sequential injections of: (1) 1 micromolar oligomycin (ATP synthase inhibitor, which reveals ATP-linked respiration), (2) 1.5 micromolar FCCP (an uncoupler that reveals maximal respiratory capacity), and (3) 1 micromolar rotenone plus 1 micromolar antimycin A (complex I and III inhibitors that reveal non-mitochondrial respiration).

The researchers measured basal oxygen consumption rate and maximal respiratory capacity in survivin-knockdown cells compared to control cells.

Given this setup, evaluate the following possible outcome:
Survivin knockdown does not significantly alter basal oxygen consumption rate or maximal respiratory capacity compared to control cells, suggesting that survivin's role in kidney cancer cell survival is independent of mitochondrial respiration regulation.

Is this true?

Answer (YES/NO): NO